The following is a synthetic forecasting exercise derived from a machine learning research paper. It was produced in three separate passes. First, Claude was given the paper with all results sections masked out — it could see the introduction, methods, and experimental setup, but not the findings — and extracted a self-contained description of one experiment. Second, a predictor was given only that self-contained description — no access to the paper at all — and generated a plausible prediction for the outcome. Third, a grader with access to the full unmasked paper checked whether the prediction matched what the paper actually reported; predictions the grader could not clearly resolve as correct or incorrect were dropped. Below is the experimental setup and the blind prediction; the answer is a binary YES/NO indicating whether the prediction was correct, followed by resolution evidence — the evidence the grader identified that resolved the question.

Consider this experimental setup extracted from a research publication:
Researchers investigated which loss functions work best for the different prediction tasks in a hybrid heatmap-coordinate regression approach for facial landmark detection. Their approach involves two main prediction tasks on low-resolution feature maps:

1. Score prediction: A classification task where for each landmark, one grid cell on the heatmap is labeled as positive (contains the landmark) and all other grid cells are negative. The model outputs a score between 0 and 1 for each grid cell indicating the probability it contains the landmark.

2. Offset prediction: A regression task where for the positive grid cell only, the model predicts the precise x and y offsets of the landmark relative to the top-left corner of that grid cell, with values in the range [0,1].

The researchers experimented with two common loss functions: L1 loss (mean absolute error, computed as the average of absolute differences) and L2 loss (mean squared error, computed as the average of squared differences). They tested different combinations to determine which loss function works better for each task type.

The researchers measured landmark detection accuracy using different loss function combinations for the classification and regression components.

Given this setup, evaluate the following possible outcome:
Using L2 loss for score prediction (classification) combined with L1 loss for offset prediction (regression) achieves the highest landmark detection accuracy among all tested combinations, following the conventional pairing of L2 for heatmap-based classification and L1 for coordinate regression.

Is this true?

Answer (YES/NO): YES